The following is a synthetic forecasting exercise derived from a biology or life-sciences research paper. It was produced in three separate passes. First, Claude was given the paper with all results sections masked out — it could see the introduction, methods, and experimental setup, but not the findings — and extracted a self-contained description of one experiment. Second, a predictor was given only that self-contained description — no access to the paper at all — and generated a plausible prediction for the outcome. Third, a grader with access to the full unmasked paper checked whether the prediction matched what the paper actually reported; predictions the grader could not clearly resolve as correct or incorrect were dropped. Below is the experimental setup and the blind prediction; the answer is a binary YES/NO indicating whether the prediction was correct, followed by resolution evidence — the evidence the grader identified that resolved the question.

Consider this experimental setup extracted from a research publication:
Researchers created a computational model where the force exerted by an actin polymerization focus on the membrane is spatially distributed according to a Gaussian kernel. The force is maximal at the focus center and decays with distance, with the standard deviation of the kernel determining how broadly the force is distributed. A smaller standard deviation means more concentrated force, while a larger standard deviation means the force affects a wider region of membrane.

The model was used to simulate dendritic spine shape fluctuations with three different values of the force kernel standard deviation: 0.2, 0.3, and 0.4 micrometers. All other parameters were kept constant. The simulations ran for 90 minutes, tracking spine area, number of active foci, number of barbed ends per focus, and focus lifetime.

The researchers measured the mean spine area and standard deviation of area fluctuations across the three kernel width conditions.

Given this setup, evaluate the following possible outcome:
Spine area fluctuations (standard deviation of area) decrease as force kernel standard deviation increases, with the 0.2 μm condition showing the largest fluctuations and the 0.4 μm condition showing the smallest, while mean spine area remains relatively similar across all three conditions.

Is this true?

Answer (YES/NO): NO